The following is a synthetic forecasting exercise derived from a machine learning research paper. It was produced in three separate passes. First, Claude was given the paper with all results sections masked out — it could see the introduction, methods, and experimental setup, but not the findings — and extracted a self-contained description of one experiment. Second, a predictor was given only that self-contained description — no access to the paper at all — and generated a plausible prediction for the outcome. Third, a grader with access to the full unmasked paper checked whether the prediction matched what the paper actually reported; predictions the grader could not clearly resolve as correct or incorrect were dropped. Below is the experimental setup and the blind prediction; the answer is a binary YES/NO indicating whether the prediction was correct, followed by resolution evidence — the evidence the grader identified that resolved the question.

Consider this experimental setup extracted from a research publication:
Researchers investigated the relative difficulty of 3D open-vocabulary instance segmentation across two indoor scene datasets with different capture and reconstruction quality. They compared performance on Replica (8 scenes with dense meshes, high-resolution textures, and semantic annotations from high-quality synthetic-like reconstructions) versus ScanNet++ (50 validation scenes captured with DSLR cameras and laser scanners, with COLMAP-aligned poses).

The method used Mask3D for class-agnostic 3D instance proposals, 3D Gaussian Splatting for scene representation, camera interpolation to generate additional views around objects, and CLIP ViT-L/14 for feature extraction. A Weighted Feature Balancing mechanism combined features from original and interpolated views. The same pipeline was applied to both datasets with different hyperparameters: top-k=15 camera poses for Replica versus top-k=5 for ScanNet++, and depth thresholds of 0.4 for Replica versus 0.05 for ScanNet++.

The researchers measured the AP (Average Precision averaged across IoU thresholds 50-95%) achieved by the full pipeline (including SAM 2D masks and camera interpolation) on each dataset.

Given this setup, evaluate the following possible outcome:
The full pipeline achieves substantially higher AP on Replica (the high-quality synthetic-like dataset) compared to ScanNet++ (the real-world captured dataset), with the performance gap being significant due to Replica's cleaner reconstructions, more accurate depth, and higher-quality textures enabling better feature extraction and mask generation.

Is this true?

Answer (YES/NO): YES